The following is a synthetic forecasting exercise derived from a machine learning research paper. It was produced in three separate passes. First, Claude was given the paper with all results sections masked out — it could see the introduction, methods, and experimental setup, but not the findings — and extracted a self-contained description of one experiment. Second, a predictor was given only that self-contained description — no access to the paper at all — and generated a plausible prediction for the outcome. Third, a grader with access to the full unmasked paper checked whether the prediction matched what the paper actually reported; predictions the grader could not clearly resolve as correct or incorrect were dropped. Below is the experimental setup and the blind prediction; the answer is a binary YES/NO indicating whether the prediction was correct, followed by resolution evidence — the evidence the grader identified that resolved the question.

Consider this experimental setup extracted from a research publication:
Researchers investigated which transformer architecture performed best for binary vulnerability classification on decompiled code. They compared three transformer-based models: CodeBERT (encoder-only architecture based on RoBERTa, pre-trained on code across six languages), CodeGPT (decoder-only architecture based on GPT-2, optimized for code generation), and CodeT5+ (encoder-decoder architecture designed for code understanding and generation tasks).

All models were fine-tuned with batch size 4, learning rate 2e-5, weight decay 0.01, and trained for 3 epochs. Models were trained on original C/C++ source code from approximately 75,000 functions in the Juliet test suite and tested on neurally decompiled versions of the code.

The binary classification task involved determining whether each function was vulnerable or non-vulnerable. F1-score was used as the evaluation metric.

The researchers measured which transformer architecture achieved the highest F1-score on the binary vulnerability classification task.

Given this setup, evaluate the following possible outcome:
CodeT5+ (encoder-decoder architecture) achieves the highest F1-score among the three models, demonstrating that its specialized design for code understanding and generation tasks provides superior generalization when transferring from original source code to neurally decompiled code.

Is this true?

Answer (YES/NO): NO